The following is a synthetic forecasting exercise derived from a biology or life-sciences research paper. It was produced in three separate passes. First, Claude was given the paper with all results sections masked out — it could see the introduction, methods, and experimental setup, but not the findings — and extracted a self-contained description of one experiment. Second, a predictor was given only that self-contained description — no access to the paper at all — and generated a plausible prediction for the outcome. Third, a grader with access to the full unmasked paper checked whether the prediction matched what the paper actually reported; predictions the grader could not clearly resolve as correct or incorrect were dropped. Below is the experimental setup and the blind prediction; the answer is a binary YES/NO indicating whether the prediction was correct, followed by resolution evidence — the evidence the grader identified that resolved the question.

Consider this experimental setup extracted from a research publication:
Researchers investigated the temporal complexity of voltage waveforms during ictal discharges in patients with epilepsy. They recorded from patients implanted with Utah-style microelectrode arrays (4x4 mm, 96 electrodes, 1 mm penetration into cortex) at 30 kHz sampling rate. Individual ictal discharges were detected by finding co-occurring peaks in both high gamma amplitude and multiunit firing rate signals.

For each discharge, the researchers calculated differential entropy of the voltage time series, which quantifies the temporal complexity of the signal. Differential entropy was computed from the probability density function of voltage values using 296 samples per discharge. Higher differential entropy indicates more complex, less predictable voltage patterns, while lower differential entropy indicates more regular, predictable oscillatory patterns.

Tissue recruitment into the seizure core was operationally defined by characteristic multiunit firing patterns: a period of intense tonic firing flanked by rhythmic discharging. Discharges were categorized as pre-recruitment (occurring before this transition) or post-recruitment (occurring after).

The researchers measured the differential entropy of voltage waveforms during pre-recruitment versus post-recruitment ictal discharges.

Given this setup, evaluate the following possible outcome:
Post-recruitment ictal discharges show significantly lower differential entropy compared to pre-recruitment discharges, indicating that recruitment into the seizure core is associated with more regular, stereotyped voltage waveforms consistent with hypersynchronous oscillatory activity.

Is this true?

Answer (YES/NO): NO